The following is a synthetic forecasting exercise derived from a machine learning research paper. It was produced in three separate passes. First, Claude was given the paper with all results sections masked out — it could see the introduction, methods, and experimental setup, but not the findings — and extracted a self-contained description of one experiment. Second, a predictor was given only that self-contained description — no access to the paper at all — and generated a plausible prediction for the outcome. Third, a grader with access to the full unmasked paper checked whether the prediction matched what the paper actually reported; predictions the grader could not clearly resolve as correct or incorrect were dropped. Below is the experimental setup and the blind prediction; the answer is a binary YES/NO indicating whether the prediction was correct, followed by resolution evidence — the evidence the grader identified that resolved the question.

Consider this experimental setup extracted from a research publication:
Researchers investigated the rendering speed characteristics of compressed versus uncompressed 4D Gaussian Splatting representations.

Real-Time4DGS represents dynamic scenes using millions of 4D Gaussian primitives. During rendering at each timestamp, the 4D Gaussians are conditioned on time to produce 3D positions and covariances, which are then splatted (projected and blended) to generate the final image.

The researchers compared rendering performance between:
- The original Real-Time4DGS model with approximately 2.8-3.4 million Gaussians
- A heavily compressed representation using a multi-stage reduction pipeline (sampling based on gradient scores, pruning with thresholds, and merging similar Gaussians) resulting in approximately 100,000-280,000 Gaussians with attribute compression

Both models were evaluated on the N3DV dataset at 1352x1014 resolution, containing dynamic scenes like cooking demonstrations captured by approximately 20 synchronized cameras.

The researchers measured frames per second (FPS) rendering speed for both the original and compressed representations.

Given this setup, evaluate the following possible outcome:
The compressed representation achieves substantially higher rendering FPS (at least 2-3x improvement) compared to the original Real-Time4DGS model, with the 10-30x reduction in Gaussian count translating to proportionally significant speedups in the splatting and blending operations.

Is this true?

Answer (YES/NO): YES